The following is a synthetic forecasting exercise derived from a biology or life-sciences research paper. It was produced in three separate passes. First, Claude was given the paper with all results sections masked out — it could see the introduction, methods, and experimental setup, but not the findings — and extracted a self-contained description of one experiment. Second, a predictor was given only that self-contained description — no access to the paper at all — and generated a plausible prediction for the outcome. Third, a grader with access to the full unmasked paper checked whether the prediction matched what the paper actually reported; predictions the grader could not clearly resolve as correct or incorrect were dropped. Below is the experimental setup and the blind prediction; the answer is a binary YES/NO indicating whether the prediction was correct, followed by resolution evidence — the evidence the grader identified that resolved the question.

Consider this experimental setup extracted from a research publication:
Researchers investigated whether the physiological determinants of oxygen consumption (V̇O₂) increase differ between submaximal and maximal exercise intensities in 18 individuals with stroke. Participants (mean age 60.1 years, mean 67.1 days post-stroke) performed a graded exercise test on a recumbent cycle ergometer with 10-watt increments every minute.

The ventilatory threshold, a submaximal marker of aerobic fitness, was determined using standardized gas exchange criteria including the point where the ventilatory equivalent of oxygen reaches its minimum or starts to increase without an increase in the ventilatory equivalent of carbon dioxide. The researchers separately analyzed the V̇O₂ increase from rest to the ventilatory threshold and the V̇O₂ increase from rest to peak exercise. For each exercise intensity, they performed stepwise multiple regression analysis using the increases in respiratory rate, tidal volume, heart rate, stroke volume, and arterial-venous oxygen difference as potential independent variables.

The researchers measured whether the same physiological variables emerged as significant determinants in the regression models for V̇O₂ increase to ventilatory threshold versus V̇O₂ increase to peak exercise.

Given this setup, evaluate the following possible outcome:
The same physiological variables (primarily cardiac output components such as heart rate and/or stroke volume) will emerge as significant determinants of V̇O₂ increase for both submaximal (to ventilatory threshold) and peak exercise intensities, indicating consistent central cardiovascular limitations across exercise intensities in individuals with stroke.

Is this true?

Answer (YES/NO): NO